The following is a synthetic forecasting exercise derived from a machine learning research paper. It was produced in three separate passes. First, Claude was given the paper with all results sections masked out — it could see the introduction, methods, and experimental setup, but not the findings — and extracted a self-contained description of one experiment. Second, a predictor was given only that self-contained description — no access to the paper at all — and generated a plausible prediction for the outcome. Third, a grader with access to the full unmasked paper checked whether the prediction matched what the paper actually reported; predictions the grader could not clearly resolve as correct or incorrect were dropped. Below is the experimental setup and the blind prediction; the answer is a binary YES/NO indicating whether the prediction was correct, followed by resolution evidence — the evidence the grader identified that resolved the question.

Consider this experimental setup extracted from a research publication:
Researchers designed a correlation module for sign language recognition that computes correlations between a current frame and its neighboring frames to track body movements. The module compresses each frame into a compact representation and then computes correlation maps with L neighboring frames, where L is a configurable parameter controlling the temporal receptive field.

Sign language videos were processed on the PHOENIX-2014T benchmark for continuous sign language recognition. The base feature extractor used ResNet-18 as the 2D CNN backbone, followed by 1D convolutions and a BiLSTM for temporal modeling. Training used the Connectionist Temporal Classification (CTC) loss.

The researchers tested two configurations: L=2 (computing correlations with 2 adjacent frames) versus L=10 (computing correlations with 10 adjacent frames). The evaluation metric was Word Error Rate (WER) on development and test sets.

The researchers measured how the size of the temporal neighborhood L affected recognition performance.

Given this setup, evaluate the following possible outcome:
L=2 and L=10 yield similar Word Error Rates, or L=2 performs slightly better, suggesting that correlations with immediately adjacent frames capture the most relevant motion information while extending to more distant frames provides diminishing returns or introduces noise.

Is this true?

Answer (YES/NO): NO